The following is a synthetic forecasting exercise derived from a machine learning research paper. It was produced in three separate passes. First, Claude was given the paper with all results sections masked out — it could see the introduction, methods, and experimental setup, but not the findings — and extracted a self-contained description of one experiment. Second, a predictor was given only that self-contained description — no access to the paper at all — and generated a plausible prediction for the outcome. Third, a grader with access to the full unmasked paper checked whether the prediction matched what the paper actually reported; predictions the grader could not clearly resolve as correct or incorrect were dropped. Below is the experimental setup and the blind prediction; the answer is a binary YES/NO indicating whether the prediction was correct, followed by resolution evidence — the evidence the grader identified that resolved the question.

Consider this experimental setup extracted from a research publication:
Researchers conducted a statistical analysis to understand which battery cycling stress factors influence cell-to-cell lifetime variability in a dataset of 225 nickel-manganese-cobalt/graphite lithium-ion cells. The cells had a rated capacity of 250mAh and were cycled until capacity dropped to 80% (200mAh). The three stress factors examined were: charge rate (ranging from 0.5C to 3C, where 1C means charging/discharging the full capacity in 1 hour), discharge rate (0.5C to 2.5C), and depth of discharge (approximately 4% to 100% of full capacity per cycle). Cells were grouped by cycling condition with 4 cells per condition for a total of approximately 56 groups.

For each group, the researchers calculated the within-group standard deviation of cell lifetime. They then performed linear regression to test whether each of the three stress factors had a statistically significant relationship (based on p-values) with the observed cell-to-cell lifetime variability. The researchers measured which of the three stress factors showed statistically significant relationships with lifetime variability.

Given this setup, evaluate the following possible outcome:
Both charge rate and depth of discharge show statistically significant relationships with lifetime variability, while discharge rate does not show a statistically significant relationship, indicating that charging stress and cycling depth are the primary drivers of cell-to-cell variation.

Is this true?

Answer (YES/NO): NO